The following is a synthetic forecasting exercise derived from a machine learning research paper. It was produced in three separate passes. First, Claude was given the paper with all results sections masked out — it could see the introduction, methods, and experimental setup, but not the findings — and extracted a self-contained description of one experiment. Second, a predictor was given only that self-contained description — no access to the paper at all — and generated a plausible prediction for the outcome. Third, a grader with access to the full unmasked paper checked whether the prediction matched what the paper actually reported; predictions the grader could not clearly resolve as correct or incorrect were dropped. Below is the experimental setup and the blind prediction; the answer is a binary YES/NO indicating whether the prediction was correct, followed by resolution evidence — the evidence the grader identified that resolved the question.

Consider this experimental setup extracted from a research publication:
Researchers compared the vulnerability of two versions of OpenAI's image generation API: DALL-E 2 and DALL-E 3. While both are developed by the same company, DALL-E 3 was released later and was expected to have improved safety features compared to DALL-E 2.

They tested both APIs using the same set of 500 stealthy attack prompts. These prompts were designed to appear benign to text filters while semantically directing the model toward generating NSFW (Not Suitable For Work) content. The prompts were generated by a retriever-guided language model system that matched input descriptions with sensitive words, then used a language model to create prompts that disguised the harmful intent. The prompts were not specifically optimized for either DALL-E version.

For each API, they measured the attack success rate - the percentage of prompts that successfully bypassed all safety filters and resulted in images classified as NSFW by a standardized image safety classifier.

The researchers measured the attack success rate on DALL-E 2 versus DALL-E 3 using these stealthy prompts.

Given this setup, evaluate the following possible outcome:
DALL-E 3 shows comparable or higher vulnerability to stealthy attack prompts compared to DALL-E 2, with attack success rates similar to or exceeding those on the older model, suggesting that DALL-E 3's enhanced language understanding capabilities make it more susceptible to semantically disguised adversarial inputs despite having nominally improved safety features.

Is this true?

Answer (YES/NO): YES